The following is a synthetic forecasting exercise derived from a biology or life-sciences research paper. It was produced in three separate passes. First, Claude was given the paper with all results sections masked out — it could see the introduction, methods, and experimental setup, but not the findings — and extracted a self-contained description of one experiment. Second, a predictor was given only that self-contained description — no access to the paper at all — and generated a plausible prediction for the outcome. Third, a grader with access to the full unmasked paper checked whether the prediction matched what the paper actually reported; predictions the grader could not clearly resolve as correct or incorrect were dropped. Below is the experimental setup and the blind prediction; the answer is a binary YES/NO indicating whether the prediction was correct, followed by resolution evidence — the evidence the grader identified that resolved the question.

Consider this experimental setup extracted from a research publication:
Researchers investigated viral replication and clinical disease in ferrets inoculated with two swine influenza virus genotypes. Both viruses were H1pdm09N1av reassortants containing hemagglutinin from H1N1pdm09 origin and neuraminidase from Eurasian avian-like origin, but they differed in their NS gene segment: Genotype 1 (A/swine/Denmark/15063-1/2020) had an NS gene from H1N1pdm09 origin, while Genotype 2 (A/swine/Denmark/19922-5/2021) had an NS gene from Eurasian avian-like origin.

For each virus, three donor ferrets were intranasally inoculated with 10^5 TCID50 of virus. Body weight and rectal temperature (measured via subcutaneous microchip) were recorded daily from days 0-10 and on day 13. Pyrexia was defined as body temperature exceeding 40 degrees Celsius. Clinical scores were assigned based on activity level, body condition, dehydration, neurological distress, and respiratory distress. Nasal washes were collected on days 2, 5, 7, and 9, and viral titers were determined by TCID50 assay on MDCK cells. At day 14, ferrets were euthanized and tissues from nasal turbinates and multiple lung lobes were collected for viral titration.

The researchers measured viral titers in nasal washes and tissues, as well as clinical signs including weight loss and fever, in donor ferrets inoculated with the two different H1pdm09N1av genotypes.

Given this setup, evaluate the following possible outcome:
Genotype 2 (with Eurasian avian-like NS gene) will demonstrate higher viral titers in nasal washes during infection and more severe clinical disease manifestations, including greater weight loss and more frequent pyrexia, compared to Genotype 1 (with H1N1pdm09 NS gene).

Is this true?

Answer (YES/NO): NO